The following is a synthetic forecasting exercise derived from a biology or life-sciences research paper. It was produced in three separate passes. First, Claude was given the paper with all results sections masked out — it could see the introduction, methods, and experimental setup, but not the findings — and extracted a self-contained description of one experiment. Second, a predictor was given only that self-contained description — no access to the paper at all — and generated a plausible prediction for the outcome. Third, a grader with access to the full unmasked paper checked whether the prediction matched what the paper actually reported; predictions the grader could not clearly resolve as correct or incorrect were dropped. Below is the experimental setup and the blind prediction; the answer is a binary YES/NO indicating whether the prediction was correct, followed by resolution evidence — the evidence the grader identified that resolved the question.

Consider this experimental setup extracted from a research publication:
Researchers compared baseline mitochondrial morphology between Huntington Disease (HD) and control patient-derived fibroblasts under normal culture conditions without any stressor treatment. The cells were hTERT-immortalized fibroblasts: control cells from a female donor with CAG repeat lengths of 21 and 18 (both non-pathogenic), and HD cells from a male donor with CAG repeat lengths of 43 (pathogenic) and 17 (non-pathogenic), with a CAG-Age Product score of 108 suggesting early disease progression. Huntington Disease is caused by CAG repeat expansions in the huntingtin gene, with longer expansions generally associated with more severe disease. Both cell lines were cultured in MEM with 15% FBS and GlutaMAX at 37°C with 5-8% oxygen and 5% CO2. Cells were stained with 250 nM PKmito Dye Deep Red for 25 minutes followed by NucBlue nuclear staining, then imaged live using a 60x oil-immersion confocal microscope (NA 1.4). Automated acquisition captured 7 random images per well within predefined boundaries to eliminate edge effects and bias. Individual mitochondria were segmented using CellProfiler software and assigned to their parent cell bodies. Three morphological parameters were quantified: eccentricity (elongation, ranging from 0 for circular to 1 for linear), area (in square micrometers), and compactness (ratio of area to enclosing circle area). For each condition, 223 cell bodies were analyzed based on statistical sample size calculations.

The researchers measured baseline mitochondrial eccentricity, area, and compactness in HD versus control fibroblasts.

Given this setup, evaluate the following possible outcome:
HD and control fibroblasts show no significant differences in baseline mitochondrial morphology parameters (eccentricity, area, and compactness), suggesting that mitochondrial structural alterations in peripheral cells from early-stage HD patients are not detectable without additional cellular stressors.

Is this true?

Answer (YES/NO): NO